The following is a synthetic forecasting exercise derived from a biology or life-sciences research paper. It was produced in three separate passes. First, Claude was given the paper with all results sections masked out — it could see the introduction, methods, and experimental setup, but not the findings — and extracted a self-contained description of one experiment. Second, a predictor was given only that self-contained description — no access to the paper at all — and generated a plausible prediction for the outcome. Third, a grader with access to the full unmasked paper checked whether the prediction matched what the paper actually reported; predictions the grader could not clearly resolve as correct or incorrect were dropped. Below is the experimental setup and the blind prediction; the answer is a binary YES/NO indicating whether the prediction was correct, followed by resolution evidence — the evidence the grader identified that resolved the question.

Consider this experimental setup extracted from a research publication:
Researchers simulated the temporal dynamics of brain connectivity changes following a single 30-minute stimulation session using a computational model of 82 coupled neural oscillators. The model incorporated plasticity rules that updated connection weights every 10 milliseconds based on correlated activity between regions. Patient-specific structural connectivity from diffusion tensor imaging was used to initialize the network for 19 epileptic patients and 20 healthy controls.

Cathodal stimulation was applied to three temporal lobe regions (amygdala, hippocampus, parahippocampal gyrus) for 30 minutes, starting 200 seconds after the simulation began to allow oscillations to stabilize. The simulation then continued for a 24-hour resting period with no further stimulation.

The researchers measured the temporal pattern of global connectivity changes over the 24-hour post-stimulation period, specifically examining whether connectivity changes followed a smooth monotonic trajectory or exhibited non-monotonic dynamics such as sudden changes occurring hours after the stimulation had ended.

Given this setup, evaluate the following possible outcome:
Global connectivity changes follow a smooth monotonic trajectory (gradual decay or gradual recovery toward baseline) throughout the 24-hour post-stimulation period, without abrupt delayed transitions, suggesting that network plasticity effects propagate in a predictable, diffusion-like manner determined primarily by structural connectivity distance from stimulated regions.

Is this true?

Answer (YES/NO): NO